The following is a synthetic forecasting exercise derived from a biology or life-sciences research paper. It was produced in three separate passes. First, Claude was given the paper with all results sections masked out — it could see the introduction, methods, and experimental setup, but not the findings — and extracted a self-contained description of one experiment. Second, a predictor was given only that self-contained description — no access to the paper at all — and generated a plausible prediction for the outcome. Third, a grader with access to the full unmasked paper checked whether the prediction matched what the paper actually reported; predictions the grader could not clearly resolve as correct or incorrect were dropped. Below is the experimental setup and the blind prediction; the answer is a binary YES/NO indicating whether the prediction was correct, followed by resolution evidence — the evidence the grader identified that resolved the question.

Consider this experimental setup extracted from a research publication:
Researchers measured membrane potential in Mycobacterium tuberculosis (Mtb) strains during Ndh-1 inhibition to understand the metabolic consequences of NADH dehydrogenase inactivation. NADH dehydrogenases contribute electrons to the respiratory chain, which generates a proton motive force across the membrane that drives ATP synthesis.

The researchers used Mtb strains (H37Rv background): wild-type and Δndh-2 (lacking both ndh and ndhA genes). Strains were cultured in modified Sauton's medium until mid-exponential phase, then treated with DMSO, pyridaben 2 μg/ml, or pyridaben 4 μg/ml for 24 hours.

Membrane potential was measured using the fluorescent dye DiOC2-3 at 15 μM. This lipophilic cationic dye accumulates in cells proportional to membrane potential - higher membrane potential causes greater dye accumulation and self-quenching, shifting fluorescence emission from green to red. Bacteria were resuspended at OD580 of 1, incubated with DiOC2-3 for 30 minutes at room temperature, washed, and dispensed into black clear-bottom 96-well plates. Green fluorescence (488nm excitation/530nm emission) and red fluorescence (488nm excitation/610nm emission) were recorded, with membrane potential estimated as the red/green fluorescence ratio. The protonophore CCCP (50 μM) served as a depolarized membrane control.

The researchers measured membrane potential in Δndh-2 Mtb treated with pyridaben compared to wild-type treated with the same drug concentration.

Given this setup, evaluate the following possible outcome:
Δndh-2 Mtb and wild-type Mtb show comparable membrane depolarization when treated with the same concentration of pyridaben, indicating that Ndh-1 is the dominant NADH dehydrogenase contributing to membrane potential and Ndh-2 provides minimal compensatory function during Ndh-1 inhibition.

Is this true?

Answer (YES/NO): NO